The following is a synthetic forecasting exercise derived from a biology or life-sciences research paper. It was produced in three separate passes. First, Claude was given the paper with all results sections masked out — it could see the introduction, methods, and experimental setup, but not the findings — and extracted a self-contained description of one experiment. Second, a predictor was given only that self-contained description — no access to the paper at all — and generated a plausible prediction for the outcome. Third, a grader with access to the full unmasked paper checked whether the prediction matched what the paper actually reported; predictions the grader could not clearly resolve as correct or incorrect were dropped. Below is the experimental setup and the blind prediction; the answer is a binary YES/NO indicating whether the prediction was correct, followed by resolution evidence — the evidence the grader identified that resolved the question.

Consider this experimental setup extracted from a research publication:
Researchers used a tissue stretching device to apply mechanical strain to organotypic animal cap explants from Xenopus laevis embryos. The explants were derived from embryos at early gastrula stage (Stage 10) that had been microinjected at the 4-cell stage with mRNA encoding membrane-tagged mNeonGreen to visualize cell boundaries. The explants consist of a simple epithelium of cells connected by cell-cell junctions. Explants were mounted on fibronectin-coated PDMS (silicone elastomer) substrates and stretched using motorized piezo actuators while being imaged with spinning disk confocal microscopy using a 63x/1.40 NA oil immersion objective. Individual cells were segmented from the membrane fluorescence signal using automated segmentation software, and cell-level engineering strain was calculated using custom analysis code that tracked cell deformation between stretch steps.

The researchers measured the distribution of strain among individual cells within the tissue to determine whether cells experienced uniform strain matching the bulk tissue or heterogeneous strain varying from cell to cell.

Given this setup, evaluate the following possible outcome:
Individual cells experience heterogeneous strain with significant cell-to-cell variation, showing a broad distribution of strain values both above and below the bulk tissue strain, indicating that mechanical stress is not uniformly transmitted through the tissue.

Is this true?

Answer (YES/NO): YES